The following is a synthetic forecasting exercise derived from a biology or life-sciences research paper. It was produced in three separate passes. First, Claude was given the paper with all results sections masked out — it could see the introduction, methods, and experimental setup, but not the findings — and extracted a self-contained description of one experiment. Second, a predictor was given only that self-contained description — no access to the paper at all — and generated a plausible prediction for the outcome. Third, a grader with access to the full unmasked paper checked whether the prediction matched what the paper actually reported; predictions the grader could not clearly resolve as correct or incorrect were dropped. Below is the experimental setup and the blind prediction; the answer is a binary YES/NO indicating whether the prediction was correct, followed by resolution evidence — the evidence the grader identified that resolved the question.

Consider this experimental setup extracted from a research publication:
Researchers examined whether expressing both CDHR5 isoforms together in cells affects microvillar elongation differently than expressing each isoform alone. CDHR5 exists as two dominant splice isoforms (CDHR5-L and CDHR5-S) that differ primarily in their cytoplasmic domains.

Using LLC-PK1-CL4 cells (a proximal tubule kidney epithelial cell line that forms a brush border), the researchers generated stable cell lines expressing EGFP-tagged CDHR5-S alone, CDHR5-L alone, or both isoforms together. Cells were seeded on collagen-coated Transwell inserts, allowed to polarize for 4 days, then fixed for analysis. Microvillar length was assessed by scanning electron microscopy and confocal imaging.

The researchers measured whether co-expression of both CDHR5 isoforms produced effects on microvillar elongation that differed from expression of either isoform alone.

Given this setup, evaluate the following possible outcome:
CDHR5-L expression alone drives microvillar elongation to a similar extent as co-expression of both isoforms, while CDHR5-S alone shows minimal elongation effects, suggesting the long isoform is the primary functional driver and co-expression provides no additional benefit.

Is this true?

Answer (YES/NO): NO